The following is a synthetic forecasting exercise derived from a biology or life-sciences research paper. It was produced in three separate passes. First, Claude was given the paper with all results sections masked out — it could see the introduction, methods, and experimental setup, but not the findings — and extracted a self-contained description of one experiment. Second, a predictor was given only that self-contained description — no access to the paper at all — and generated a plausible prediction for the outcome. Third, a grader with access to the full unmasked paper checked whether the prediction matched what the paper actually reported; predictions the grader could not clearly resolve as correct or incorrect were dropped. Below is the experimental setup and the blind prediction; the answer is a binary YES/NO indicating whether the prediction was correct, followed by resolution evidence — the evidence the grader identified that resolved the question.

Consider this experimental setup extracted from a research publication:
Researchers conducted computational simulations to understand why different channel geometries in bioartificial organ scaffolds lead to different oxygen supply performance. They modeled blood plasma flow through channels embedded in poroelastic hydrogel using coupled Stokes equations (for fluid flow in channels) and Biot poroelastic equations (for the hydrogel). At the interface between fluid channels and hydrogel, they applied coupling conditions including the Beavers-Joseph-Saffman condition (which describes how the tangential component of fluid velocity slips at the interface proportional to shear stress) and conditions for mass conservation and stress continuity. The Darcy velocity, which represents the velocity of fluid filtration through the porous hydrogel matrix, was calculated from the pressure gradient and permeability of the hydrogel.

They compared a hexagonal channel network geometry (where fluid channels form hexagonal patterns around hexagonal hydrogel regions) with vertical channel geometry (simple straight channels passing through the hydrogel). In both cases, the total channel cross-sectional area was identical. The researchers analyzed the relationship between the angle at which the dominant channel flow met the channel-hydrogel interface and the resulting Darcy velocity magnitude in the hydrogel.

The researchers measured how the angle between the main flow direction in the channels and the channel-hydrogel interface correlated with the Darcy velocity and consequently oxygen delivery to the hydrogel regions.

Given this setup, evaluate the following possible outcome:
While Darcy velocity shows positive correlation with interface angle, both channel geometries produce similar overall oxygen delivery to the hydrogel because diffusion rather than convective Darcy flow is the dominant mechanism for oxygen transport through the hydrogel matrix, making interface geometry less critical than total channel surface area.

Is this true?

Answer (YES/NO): NO